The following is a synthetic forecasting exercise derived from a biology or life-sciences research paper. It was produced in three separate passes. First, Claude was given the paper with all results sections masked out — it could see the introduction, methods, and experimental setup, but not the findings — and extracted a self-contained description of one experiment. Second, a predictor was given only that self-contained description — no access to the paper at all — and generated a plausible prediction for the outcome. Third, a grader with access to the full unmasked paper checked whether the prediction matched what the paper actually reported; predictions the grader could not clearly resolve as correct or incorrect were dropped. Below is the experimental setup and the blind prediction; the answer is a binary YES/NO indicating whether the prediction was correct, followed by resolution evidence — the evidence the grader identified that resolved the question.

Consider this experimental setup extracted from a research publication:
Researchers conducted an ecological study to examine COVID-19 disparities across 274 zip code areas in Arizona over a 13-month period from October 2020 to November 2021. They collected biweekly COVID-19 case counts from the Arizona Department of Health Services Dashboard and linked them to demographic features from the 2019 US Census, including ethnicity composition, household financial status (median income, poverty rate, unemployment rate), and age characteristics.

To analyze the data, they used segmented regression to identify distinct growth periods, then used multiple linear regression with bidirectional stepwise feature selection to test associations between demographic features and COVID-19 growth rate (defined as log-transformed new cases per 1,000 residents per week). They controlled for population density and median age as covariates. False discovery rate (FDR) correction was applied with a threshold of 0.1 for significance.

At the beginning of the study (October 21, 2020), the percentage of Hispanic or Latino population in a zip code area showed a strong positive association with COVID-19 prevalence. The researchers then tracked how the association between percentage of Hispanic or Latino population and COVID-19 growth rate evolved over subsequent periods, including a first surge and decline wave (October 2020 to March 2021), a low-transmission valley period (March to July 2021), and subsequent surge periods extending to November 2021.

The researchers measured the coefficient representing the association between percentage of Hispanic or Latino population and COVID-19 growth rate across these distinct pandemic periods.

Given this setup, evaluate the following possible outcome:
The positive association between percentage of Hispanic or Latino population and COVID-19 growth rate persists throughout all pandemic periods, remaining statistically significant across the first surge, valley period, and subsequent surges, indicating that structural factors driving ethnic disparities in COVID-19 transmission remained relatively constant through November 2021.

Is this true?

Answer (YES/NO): NO